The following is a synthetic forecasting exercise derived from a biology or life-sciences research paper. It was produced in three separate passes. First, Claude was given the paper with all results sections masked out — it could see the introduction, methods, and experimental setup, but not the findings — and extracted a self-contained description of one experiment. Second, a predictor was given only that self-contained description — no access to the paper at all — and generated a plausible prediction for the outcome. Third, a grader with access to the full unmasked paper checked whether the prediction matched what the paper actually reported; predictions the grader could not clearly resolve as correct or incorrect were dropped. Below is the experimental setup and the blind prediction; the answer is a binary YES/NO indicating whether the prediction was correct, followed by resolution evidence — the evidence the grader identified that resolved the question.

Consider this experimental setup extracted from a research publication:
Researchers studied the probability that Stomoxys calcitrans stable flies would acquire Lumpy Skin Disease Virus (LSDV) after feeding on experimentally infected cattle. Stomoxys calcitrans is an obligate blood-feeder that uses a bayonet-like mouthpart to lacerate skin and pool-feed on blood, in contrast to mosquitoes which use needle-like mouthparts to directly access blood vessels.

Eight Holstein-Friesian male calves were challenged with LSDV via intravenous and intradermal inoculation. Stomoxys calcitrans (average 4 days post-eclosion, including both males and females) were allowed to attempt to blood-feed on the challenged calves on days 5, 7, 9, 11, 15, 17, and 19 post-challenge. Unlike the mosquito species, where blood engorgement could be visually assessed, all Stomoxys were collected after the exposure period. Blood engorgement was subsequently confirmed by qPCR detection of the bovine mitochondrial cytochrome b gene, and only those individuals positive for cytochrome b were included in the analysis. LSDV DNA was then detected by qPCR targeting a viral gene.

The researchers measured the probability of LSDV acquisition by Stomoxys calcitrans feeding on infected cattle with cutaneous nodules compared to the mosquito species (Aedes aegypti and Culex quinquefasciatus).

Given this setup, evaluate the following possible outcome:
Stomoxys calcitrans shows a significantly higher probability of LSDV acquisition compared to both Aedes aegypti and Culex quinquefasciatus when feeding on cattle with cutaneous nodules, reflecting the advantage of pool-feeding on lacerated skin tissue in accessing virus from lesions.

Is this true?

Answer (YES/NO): NO